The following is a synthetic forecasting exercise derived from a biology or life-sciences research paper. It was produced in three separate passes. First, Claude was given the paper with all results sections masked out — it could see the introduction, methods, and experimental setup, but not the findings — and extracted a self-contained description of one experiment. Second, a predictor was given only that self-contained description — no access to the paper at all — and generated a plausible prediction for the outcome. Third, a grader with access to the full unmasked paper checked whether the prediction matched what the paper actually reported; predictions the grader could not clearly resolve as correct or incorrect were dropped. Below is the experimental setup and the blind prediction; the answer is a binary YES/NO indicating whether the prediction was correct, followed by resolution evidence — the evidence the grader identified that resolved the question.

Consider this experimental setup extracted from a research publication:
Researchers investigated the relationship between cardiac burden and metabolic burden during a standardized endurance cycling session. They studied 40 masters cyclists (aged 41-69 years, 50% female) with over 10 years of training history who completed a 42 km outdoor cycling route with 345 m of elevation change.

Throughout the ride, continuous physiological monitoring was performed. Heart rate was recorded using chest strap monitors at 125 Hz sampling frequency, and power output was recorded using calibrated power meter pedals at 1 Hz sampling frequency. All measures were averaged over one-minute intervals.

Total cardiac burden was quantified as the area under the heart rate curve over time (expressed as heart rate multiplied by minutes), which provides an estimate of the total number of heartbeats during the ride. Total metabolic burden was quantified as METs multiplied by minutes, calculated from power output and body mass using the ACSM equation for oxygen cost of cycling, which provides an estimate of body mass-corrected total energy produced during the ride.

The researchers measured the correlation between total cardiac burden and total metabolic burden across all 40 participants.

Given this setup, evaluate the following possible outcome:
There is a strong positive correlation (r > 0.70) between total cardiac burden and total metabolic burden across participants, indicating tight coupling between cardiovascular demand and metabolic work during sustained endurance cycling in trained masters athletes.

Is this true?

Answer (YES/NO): NO